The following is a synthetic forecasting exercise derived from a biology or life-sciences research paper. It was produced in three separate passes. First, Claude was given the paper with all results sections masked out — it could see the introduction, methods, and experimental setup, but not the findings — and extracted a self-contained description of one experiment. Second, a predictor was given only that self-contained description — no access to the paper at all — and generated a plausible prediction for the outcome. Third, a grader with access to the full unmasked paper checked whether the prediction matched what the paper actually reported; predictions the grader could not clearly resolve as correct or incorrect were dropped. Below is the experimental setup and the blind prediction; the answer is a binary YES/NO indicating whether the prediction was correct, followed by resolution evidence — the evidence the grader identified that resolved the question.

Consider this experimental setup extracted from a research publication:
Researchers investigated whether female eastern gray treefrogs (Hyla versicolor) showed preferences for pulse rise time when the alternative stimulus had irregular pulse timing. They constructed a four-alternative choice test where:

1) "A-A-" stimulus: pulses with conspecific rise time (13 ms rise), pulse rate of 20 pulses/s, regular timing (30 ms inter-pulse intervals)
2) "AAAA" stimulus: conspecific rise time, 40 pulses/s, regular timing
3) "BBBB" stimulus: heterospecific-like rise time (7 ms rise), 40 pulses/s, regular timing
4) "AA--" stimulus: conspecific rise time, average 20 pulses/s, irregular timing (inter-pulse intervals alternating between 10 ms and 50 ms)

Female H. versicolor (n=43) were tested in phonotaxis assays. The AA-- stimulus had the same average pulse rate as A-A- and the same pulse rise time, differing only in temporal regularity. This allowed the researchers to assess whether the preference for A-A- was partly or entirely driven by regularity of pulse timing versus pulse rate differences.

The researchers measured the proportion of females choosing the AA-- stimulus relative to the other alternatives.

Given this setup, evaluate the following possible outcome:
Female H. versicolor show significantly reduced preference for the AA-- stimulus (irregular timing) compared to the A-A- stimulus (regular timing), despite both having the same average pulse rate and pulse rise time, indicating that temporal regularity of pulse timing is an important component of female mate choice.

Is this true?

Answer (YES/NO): YES